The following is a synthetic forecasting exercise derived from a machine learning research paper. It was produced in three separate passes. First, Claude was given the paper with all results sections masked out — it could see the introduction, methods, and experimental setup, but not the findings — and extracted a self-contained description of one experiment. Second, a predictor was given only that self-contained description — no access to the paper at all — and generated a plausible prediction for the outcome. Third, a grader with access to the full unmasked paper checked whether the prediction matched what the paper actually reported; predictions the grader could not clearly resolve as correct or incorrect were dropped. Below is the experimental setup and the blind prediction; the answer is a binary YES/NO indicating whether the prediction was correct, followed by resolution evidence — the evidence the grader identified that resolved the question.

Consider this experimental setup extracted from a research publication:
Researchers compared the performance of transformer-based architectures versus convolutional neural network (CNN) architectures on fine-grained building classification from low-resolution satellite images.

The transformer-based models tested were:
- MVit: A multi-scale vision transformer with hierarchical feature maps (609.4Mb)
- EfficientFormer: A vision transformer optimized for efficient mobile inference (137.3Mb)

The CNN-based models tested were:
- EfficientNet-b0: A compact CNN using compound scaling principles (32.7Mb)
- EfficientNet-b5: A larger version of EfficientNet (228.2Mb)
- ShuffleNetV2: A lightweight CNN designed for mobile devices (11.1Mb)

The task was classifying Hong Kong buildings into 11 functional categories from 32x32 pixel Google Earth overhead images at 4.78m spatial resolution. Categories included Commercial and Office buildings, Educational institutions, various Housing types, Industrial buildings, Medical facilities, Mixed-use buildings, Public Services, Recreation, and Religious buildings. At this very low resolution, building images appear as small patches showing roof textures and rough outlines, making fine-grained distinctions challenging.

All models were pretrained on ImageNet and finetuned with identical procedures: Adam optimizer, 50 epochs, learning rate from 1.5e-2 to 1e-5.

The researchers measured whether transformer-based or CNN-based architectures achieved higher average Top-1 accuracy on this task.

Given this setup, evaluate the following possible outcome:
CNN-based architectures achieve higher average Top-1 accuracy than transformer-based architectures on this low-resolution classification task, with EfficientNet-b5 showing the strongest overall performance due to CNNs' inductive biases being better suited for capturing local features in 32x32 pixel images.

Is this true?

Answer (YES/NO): NO